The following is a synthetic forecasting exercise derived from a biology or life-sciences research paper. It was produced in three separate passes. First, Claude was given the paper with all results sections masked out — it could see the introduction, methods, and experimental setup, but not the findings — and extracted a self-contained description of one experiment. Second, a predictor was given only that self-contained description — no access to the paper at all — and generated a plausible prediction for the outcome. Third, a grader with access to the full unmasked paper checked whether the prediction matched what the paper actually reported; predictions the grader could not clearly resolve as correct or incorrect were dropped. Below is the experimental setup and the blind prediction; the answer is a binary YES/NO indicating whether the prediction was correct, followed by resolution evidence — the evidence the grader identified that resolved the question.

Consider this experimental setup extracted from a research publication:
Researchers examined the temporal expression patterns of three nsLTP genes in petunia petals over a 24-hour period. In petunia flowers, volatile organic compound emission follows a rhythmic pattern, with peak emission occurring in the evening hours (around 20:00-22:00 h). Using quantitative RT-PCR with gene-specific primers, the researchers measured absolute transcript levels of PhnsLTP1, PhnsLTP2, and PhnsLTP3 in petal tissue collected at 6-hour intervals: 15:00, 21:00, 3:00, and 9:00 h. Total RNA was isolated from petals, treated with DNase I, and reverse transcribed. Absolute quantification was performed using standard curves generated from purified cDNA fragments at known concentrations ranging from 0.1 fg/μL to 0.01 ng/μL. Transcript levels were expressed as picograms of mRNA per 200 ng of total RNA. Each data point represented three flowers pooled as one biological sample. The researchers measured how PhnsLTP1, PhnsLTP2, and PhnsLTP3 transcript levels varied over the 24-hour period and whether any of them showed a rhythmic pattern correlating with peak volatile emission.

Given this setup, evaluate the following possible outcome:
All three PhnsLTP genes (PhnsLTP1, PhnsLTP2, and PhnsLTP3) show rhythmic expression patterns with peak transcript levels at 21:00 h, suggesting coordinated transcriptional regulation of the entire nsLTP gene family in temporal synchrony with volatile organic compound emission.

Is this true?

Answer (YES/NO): NO